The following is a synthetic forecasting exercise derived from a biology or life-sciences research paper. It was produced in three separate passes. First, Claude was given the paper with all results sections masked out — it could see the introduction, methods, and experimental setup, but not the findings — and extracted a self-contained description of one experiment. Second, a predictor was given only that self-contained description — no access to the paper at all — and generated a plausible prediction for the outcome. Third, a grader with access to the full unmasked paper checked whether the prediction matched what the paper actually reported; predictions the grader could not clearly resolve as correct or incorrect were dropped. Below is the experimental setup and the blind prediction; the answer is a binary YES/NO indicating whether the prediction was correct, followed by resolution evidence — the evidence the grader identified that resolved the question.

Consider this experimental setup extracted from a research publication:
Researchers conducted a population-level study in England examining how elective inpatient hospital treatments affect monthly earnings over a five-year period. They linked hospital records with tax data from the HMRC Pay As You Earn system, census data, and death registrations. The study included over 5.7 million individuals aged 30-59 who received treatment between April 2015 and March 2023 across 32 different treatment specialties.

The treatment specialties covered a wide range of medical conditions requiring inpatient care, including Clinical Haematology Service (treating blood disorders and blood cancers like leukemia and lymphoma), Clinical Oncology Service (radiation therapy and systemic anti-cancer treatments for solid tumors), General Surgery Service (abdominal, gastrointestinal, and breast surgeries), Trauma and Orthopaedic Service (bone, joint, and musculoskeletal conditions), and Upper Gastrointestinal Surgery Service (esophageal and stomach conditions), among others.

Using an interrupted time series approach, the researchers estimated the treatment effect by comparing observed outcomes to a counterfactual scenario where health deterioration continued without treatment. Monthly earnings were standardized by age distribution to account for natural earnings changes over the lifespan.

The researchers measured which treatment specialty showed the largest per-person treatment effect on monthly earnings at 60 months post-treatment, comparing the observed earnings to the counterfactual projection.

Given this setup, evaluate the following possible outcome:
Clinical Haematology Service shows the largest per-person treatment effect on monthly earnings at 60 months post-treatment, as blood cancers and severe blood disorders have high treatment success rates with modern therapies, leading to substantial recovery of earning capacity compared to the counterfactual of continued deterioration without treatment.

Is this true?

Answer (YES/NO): YES